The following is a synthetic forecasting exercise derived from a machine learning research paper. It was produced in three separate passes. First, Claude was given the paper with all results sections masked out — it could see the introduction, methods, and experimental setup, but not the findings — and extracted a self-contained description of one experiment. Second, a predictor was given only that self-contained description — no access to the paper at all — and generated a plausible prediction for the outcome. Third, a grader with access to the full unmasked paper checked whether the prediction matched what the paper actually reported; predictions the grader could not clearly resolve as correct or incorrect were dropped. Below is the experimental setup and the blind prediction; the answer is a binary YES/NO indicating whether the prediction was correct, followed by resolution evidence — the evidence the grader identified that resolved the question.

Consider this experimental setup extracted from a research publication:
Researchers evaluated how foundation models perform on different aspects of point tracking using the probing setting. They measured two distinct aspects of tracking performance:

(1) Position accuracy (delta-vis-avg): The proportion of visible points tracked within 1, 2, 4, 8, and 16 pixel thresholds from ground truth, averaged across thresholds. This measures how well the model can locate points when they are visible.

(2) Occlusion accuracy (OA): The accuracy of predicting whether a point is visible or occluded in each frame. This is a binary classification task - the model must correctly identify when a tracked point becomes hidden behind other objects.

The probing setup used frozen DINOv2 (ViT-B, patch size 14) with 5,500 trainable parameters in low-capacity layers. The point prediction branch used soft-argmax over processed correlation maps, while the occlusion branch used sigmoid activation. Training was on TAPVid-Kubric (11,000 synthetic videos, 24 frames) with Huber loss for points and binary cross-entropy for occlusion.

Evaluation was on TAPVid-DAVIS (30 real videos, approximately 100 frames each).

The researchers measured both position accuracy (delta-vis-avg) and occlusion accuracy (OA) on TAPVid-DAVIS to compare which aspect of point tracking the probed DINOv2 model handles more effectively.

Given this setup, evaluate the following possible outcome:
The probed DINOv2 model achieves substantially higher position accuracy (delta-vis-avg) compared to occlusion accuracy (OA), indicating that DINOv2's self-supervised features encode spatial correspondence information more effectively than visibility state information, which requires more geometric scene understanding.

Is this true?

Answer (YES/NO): NO